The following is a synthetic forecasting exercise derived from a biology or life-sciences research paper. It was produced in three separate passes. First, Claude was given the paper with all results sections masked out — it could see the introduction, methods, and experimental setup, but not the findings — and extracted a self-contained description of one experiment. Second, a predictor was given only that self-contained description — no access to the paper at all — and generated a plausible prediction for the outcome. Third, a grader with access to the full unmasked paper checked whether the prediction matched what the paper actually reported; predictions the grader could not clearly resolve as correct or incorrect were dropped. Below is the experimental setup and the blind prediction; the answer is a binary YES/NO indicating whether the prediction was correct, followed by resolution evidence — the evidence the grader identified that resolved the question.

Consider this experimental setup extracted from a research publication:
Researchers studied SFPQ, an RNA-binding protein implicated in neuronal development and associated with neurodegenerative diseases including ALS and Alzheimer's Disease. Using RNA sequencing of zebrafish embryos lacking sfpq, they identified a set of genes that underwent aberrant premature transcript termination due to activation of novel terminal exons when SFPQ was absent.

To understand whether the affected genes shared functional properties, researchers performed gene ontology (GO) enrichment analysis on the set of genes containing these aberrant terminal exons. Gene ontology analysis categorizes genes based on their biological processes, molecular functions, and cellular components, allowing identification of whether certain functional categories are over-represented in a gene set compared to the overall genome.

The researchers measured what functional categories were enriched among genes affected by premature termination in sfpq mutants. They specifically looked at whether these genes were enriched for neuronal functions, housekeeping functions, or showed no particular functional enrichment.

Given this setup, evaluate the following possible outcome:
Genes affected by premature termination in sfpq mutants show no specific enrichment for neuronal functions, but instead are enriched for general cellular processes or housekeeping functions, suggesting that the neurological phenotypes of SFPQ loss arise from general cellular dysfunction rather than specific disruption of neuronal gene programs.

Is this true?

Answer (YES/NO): NO